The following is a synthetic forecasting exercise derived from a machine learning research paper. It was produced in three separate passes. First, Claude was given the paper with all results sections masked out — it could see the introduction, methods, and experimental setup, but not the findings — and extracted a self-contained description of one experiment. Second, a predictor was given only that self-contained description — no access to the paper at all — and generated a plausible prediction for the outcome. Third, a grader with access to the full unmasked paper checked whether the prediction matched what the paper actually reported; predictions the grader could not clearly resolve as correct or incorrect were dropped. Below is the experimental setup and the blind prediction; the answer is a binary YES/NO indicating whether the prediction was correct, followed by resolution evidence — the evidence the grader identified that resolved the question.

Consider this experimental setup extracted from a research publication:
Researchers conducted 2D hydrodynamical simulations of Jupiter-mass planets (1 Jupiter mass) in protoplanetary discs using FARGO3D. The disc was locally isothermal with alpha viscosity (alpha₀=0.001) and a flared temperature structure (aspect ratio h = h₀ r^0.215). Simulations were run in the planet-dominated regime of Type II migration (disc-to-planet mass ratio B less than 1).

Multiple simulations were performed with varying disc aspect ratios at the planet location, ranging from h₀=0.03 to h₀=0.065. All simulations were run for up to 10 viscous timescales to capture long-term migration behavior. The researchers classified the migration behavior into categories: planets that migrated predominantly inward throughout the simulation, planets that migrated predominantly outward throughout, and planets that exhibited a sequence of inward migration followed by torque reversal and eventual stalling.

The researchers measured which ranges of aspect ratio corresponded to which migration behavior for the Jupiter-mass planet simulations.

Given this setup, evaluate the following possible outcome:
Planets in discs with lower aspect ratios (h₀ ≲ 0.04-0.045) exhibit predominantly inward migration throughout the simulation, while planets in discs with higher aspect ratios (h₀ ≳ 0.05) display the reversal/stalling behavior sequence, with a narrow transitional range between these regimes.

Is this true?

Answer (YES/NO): NO